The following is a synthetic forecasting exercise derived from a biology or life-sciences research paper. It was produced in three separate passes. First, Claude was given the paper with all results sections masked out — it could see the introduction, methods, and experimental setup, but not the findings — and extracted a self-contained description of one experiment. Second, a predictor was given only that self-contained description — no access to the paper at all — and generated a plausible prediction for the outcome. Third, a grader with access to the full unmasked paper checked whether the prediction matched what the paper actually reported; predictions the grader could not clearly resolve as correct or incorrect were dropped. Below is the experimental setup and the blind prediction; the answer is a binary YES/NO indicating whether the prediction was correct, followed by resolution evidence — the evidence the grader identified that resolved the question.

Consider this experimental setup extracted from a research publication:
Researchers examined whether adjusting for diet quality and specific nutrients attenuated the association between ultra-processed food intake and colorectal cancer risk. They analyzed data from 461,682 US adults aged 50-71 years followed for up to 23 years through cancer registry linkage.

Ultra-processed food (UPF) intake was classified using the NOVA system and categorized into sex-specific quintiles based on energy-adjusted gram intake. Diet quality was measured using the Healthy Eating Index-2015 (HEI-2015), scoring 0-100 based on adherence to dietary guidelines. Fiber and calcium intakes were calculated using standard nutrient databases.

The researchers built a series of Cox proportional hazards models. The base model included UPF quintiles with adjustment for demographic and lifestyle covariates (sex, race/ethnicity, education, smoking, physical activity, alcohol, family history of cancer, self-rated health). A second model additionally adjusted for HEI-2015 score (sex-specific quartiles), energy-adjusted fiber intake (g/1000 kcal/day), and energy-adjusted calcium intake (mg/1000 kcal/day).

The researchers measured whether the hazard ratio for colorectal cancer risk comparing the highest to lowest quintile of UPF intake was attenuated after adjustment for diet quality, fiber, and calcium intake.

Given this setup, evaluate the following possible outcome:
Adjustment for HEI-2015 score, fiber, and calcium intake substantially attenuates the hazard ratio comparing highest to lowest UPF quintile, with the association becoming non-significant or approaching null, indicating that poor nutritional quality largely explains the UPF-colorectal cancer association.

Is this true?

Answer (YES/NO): NO